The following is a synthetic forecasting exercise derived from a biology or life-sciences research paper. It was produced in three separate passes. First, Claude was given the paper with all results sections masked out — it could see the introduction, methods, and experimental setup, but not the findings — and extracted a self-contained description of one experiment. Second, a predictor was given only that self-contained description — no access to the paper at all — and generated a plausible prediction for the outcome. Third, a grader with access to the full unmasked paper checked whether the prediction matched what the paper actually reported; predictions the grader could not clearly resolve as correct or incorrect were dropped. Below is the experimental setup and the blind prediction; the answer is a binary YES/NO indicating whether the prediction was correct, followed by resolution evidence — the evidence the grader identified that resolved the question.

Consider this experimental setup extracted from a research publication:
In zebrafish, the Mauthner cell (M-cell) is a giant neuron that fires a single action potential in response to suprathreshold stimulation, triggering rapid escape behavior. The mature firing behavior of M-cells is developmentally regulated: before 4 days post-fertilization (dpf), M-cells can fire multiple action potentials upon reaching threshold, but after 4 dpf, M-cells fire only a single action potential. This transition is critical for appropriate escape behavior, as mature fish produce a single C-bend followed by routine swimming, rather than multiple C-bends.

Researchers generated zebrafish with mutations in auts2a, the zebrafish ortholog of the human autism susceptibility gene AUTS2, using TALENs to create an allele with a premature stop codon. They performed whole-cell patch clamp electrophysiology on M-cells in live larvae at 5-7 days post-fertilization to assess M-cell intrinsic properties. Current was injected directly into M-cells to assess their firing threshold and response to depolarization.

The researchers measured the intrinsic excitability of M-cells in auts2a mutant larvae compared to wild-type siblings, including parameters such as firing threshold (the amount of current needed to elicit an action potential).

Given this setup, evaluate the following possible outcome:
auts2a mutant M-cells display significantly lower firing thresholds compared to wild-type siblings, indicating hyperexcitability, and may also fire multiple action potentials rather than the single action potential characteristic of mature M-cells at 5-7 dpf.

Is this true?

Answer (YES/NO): NO